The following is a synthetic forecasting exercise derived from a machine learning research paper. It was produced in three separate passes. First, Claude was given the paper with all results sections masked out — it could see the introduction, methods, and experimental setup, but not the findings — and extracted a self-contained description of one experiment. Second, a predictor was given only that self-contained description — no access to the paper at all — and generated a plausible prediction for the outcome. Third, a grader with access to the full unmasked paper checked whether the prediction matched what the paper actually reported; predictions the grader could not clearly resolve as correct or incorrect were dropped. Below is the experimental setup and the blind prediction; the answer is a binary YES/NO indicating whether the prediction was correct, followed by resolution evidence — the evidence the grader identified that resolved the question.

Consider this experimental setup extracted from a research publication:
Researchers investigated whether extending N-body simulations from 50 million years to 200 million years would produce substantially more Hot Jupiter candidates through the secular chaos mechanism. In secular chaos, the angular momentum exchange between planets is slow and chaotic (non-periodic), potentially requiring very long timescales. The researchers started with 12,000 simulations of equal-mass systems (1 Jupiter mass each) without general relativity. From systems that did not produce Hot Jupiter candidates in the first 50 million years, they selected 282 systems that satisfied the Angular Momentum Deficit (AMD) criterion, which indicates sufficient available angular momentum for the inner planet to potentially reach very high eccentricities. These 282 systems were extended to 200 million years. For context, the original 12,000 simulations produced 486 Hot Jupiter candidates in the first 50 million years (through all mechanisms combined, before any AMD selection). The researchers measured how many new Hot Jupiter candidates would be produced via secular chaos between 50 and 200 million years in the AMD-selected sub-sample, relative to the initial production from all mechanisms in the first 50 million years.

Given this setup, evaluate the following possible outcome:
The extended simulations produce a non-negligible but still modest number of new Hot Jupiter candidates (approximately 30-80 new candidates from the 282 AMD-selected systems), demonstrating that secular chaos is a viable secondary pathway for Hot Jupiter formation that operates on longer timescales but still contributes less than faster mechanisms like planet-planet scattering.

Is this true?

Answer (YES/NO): NO